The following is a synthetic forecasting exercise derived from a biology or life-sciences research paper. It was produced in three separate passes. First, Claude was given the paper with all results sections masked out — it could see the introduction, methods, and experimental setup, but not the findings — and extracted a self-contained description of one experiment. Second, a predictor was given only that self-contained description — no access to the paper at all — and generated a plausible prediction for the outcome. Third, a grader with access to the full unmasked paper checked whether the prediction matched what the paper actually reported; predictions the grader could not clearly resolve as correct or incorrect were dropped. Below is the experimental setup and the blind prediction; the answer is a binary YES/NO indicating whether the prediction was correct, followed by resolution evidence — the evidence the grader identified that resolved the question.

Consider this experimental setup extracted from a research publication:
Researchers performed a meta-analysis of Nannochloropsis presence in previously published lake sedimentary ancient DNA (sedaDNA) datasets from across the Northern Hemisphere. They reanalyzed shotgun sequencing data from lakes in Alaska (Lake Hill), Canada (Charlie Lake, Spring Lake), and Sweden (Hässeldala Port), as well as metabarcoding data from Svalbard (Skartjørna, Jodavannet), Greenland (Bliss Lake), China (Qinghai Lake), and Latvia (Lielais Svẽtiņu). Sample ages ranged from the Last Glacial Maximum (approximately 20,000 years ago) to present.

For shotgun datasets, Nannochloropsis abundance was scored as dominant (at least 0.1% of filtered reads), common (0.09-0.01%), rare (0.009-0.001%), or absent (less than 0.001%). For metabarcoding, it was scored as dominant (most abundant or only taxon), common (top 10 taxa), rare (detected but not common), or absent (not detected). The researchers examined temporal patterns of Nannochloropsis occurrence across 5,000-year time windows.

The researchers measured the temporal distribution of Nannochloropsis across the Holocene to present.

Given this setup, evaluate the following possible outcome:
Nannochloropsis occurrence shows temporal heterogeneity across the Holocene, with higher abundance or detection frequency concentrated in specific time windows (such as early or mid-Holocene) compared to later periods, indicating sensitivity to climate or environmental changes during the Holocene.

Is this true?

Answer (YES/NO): YES